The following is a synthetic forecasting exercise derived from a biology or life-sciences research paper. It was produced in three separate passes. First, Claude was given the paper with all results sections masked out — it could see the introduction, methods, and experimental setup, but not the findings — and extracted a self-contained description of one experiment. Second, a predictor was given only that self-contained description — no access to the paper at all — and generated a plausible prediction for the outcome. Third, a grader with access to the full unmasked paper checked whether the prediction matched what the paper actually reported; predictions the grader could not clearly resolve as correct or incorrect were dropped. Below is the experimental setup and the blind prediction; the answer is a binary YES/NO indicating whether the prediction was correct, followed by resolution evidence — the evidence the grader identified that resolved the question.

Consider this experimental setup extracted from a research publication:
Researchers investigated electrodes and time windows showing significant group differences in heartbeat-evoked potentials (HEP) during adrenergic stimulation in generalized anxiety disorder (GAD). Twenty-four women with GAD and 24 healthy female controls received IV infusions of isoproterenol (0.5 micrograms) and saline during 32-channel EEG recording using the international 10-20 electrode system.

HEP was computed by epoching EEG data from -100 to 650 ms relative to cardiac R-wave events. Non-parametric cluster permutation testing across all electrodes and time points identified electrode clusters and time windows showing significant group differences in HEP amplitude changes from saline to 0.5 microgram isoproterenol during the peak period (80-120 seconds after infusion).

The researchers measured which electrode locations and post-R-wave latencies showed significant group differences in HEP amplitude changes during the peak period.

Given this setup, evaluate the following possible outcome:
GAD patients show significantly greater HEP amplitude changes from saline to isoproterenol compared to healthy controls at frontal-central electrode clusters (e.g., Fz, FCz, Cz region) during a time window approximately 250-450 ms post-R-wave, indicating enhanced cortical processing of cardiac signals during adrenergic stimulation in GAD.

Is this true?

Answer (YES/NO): NO